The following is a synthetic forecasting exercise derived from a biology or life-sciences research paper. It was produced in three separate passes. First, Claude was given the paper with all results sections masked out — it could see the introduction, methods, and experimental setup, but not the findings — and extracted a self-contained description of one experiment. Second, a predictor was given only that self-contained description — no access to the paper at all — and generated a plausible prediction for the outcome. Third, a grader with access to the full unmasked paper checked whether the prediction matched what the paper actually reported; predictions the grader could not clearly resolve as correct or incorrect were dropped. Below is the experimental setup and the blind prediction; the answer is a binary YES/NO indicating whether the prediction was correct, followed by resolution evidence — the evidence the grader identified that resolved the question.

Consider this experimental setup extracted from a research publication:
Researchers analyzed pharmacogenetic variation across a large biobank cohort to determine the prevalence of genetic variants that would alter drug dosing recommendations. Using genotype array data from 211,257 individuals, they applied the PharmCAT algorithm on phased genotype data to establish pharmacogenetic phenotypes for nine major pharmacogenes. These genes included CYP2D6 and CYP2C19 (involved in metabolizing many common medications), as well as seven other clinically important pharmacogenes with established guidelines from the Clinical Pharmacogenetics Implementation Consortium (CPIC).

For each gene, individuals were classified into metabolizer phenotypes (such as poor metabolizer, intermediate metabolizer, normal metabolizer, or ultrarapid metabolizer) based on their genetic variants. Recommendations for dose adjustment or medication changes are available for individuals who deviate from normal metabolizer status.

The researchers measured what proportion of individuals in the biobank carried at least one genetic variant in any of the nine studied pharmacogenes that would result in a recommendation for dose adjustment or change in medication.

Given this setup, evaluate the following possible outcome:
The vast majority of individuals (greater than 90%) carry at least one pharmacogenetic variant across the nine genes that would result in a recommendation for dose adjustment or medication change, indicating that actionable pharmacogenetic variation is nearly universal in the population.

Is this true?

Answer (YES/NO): YES